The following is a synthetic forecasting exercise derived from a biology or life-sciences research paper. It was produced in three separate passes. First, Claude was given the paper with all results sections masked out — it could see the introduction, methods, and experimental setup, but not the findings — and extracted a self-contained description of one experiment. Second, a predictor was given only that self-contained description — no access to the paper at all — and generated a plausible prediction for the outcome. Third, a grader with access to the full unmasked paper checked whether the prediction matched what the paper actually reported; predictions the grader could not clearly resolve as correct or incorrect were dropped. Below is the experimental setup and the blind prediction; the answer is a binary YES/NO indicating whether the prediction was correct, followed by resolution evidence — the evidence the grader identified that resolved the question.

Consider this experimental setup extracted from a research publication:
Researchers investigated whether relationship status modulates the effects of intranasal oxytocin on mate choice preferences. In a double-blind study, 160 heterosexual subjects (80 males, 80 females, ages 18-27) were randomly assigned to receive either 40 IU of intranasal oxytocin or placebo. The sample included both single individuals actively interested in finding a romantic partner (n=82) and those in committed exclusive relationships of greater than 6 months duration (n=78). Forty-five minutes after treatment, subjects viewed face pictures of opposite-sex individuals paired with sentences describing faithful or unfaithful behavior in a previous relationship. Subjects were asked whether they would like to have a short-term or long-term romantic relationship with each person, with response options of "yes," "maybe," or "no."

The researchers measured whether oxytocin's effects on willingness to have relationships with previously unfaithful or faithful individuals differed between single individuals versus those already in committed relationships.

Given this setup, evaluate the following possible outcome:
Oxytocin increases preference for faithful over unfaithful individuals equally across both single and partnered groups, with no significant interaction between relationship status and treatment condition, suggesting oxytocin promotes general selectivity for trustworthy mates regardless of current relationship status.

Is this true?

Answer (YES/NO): NO